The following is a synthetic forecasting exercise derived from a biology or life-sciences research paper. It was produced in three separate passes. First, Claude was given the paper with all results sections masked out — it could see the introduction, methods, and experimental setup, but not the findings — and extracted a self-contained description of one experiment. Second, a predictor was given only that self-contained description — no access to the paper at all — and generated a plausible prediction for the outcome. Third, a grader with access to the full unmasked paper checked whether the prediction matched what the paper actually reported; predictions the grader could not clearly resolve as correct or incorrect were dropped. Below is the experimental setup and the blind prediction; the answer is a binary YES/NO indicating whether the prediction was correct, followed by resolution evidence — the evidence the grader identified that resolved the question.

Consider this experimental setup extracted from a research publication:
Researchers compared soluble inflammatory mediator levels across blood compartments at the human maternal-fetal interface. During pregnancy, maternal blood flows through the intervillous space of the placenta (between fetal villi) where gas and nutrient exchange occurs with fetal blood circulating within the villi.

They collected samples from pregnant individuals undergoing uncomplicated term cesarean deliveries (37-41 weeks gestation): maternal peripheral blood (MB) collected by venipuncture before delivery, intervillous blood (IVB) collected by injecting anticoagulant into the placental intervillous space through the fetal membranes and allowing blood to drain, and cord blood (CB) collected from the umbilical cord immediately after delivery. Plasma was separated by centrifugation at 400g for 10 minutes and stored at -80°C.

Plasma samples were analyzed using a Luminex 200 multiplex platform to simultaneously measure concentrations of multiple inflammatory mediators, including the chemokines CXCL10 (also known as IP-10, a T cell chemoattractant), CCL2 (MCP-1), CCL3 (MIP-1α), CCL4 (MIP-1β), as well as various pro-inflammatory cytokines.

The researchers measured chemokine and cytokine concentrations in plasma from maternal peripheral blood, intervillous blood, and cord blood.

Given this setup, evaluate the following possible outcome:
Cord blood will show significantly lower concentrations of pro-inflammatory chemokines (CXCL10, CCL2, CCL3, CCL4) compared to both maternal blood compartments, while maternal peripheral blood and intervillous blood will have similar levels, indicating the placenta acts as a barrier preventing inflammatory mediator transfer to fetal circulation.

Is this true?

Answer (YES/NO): NO